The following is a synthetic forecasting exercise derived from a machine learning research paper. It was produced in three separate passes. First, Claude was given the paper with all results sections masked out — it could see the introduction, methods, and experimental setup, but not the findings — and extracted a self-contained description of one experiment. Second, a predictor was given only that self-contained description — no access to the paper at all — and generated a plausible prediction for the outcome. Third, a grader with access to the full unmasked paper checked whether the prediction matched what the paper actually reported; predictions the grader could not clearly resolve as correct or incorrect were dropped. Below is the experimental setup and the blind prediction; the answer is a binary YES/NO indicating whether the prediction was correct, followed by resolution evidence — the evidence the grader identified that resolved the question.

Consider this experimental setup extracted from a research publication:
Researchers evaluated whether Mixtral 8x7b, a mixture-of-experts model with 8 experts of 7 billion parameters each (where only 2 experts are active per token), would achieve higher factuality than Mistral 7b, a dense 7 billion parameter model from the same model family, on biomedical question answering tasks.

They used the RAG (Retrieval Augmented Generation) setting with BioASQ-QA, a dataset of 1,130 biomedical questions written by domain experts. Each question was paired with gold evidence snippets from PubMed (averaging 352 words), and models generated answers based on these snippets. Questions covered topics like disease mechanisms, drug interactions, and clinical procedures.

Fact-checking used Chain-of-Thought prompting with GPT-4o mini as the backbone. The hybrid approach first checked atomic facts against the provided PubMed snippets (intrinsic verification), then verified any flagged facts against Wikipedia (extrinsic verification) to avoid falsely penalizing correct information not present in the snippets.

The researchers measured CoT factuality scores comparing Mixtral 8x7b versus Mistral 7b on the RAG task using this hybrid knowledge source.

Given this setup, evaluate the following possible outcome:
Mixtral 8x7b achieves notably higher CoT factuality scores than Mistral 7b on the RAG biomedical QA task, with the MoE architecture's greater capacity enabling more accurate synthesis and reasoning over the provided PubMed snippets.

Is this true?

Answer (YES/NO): NO